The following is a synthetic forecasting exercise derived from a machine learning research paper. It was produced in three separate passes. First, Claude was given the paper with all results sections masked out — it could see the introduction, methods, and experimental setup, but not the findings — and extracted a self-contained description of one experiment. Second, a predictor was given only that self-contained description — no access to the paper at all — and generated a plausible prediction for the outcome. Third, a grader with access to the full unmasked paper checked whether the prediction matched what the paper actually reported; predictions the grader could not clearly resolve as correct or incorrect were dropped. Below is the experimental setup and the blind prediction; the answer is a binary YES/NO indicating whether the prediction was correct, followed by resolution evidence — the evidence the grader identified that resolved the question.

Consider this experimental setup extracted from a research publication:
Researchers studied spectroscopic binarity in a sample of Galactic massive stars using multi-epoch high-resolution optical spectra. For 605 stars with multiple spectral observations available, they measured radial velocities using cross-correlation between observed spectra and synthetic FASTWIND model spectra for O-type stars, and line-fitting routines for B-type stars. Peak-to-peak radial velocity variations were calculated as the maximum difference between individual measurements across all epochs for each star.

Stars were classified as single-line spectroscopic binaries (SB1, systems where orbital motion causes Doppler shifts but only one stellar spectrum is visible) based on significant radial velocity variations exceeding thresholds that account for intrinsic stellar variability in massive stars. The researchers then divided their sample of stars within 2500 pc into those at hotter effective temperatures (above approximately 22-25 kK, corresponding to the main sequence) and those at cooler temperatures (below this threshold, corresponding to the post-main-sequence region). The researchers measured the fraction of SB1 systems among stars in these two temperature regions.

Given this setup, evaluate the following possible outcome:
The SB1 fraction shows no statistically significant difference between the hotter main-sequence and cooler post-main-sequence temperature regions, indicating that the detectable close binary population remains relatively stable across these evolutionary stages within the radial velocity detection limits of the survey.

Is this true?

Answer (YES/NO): NO